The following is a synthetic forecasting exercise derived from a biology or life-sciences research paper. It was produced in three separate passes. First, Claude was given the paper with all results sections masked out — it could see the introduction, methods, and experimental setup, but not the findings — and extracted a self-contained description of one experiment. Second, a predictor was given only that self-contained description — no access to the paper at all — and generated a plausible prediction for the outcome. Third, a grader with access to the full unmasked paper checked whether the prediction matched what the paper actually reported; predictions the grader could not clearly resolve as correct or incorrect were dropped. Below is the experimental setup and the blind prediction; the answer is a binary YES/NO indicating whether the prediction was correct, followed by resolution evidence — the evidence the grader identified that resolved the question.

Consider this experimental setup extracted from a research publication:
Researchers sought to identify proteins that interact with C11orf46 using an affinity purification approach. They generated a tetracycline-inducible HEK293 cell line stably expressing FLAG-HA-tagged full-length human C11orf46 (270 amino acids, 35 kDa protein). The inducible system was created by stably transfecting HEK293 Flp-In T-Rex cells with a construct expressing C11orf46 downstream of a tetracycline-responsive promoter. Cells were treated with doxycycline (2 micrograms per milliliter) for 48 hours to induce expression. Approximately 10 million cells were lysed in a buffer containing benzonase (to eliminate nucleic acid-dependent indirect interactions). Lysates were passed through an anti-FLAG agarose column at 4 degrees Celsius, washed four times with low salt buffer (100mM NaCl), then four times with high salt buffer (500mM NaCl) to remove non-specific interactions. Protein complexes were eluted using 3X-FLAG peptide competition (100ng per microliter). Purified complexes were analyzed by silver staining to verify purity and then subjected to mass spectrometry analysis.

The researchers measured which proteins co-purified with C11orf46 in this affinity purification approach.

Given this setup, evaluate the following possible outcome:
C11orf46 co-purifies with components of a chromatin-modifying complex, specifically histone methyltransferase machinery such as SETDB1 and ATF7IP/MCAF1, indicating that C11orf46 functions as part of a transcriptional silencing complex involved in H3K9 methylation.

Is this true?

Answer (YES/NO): YES